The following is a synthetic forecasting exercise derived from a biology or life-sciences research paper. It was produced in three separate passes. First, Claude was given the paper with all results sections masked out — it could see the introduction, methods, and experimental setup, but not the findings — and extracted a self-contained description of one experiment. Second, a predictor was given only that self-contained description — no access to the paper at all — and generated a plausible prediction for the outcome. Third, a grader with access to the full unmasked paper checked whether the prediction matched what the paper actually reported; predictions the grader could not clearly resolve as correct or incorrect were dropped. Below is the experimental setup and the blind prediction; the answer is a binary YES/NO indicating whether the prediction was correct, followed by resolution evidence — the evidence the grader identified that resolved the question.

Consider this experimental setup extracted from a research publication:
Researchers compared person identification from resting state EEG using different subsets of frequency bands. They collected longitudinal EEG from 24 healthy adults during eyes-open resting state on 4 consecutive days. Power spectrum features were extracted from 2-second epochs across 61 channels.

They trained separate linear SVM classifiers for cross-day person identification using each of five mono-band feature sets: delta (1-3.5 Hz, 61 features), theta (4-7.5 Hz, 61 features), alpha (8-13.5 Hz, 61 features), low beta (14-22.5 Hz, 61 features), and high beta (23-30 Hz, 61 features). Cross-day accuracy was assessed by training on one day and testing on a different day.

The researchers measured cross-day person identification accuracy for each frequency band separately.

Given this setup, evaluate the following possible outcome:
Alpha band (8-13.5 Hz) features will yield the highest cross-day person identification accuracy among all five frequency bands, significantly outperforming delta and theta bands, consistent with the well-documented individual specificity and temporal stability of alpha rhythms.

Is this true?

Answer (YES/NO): YES